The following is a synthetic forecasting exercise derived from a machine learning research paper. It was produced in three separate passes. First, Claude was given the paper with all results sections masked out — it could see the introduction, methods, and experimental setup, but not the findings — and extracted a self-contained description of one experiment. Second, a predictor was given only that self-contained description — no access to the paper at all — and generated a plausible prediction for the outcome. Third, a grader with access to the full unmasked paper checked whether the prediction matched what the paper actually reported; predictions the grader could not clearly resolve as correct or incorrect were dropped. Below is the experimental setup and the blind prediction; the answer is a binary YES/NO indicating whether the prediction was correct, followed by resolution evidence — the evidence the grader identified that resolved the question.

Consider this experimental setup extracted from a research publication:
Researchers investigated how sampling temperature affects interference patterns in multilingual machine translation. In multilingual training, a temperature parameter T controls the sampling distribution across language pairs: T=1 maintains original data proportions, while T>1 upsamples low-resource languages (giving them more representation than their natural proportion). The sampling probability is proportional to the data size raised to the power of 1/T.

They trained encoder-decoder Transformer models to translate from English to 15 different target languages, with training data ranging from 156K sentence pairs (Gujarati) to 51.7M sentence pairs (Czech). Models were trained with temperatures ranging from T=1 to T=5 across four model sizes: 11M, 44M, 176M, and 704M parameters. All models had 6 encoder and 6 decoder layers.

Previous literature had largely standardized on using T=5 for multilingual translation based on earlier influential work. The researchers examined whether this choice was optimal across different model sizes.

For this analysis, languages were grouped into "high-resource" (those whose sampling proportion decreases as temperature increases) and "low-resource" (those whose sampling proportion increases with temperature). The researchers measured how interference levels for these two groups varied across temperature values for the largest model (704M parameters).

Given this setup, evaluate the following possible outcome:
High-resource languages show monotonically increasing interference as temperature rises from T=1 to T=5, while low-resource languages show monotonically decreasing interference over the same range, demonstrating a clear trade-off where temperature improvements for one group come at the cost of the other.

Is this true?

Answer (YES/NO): NO